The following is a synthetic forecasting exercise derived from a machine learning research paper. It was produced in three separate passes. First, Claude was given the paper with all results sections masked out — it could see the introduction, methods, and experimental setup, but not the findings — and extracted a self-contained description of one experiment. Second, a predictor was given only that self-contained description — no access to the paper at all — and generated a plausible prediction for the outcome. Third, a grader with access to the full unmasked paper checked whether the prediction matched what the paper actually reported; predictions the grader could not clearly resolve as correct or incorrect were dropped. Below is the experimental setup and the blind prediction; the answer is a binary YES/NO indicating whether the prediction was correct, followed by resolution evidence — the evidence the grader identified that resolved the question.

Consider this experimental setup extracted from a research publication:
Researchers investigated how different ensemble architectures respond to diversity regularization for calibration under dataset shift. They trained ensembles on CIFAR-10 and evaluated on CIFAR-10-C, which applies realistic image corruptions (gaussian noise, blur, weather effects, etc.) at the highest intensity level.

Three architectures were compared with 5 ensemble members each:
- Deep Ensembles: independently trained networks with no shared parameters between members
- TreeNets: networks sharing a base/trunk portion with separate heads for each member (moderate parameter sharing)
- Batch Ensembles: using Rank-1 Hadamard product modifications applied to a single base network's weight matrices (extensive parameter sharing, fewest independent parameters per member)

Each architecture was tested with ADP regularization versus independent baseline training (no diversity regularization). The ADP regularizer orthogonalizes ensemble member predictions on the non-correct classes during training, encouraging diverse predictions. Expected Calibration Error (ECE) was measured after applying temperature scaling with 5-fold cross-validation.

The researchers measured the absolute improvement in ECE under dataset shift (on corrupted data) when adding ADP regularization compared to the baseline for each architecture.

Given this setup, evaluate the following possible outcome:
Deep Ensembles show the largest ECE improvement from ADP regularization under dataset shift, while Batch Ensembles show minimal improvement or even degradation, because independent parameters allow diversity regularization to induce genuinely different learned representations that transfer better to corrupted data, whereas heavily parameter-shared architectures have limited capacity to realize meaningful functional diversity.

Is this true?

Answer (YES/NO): NO